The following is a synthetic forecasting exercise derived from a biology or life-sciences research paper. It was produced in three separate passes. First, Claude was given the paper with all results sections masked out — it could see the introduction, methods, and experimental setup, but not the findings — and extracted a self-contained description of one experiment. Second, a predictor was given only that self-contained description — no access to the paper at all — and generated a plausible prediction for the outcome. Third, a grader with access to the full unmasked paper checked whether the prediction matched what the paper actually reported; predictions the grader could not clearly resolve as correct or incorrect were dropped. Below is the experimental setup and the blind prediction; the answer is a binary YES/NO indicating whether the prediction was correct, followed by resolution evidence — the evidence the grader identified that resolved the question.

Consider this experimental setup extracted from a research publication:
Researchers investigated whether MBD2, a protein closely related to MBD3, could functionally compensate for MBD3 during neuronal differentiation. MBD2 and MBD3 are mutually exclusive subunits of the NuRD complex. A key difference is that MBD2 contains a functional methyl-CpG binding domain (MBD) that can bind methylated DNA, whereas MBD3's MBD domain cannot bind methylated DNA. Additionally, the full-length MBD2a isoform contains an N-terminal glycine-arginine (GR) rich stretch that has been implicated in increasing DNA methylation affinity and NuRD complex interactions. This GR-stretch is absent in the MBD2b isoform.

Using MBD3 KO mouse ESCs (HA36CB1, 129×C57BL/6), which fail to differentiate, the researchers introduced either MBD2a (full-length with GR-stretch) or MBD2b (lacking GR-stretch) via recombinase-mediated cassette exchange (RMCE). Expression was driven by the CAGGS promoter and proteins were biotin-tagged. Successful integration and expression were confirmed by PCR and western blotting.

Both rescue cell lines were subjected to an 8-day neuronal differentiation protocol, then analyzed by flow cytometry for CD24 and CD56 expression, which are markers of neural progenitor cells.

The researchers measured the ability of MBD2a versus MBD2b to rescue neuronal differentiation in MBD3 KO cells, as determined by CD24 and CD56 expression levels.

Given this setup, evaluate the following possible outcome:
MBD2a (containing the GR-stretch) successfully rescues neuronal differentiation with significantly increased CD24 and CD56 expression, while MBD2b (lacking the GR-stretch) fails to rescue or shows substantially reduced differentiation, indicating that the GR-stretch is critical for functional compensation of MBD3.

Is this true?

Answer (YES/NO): NO